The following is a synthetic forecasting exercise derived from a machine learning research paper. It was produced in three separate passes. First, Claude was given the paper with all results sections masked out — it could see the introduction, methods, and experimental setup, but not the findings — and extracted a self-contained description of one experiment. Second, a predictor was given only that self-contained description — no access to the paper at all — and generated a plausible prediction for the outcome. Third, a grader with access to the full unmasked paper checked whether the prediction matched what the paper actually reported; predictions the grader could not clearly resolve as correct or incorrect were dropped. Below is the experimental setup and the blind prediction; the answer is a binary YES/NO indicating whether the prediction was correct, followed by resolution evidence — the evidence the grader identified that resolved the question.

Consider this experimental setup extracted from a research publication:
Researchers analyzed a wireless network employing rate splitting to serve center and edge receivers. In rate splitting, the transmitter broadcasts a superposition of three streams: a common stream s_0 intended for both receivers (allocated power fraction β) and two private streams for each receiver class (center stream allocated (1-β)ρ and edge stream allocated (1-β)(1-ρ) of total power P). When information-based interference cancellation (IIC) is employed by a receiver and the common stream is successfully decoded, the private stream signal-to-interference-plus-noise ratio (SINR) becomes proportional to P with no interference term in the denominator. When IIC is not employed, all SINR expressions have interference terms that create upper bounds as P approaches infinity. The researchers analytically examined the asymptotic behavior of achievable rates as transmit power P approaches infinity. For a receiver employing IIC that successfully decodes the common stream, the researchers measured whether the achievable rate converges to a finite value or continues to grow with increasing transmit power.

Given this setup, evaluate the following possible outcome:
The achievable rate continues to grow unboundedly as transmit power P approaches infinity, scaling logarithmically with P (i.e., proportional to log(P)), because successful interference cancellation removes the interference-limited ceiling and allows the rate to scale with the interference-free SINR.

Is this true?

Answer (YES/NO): YES